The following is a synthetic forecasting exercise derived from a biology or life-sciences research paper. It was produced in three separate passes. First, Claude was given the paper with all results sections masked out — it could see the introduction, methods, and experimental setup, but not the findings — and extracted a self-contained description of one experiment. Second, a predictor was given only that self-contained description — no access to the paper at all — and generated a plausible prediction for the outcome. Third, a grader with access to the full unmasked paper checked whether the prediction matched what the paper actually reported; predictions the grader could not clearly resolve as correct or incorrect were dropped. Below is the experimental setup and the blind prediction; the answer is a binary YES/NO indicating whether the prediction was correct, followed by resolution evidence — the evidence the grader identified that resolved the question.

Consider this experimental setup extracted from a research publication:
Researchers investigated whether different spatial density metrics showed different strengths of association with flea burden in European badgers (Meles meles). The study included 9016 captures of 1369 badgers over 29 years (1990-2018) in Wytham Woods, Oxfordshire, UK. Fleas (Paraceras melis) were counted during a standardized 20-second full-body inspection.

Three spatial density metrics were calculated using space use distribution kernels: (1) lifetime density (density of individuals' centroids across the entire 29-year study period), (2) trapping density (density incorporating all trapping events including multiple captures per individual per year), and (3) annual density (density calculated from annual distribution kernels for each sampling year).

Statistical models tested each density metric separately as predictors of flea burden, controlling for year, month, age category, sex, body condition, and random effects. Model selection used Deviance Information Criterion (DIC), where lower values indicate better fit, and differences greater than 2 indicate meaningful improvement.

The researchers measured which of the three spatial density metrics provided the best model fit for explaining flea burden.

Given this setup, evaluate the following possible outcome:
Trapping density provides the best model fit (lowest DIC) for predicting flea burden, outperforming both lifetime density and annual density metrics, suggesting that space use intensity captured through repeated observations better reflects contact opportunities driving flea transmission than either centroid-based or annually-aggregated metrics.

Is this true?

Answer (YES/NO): NO